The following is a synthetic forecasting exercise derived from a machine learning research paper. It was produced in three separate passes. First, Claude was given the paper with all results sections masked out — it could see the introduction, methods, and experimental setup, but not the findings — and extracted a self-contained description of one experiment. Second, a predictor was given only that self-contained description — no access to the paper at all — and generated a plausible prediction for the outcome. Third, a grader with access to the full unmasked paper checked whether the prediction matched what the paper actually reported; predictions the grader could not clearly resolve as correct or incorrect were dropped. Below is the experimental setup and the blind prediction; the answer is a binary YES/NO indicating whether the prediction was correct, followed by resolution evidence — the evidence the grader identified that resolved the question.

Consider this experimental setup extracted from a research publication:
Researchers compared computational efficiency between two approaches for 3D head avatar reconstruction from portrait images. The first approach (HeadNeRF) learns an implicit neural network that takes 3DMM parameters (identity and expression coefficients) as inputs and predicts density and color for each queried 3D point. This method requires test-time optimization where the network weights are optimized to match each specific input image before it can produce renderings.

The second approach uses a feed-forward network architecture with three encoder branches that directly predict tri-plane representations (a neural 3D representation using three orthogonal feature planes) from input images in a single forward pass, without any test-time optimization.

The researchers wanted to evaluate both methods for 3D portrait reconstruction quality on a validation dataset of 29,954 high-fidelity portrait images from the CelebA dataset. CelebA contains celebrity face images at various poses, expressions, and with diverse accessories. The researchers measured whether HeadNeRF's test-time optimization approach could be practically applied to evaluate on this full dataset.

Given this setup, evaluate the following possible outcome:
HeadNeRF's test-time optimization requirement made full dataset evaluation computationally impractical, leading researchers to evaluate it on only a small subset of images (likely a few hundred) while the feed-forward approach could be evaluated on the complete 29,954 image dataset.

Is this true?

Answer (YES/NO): NO